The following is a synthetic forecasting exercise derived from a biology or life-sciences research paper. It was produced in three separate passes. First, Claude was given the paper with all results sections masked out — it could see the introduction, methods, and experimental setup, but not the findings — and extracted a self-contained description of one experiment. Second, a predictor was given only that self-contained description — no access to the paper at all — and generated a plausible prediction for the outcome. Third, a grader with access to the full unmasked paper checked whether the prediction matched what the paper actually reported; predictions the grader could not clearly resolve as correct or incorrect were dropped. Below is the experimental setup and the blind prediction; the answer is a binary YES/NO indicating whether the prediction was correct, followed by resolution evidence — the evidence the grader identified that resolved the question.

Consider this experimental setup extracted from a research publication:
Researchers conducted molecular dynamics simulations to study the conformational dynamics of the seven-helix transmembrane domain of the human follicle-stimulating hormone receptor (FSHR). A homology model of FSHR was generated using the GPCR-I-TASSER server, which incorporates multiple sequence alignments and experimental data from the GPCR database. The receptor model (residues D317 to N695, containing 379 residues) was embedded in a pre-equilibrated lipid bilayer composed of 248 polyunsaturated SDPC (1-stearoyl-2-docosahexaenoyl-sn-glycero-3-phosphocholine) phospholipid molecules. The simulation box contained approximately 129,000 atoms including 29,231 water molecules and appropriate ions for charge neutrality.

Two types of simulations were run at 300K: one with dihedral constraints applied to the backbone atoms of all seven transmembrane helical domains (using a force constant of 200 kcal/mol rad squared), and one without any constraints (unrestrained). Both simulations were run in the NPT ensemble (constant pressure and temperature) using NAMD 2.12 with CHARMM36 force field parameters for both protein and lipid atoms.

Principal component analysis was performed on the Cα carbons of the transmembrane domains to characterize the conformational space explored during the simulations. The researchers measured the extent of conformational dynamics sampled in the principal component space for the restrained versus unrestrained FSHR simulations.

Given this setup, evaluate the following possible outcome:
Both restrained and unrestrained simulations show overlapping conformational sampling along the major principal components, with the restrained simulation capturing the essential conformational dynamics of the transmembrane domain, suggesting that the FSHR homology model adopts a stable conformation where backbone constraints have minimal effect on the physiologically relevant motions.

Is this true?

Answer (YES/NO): NO